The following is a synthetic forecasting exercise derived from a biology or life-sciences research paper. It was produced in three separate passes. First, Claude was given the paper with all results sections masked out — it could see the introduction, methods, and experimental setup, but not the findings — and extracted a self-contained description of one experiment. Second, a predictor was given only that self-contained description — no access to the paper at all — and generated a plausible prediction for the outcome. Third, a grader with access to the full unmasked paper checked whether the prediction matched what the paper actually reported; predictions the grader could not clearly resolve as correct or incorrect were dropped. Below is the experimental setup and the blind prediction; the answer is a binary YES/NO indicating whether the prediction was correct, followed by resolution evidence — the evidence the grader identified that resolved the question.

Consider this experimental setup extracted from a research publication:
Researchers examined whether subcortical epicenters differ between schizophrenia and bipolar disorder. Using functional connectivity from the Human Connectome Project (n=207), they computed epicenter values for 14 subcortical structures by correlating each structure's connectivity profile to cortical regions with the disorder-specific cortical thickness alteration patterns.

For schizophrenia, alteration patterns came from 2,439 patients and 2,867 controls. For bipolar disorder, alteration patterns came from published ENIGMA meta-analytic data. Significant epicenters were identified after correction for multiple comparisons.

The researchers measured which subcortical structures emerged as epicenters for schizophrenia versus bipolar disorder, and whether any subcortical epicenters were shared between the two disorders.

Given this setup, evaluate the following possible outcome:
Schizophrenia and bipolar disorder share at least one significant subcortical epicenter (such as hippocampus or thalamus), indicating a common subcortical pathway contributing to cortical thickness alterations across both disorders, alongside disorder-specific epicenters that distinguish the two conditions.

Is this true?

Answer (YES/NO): NO